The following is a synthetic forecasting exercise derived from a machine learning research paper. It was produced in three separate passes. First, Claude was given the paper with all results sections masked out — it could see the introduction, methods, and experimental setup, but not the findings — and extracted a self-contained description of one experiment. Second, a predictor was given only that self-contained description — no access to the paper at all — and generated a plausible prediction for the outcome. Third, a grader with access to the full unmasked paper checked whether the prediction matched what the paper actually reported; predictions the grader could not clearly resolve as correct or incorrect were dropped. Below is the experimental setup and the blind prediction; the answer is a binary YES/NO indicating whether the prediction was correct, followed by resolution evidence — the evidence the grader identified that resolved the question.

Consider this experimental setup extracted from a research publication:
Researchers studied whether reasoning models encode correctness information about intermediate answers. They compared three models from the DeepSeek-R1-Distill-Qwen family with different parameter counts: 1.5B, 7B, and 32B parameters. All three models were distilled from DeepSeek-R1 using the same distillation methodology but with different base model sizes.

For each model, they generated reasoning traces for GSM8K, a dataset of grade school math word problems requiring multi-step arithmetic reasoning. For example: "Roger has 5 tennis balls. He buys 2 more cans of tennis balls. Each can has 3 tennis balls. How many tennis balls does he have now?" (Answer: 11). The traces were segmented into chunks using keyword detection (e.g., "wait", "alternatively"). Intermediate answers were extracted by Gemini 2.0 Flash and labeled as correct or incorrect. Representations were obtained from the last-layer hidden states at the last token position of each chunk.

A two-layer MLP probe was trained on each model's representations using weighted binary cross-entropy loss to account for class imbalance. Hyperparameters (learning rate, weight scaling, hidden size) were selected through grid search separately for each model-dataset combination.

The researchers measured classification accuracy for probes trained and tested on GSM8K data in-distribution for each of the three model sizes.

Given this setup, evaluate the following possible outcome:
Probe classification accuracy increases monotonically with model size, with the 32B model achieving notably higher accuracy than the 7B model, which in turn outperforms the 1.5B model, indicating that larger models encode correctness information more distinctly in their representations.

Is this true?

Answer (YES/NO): YES